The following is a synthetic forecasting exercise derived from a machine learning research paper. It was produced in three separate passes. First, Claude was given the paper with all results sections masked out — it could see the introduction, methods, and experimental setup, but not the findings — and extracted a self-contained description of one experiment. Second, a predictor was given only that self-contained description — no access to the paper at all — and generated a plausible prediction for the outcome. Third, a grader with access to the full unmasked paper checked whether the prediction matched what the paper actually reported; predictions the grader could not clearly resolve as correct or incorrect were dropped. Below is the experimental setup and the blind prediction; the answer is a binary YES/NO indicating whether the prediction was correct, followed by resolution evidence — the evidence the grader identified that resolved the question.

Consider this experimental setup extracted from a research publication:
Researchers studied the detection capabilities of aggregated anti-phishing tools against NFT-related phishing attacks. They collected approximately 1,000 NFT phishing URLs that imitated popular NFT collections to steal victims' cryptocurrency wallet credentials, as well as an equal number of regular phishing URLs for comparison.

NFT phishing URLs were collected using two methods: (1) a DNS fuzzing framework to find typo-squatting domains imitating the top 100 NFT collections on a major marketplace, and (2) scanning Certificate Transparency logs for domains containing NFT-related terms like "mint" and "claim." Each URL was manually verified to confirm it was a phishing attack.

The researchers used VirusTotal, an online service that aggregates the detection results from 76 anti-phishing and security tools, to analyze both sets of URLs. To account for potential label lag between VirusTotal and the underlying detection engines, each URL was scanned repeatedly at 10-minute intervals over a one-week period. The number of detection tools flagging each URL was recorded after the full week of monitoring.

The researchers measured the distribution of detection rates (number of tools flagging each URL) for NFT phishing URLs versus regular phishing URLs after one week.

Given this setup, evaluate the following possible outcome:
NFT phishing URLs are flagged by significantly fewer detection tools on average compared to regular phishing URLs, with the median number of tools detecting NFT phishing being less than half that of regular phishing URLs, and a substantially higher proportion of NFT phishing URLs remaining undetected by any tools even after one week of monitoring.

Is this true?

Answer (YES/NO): YES